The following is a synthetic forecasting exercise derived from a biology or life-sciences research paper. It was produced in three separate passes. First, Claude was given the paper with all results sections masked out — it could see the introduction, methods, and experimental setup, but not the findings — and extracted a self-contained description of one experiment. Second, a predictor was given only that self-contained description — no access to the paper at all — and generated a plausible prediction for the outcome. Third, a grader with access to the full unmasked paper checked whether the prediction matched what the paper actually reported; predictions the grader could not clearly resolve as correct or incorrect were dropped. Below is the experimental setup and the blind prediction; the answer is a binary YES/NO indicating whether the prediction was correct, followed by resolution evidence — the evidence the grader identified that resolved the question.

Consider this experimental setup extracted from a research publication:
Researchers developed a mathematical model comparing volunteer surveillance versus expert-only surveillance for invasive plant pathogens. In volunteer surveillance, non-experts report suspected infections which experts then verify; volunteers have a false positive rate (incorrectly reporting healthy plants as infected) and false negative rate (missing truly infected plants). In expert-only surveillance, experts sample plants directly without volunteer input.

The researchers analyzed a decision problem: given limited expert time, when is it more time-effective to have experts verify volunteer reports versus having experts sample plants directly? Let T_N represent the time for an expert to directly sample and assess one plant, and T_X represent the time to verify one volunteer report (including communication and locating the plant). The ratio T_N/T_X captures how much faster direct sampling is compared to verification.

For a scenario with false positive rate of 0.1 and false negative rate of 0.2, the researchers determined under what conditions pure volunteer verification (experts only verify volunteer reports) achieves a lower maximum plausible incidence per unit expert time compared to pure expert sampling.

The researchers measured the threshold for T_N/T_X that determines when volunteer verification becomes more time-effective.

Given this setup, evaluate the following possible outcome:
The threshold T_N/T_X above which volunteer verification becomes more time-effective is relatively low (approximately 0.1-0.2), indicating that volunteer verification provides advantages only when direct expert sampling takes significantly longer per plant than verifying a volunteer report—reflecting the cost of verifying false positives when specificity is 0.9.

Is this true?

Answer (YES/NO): NO